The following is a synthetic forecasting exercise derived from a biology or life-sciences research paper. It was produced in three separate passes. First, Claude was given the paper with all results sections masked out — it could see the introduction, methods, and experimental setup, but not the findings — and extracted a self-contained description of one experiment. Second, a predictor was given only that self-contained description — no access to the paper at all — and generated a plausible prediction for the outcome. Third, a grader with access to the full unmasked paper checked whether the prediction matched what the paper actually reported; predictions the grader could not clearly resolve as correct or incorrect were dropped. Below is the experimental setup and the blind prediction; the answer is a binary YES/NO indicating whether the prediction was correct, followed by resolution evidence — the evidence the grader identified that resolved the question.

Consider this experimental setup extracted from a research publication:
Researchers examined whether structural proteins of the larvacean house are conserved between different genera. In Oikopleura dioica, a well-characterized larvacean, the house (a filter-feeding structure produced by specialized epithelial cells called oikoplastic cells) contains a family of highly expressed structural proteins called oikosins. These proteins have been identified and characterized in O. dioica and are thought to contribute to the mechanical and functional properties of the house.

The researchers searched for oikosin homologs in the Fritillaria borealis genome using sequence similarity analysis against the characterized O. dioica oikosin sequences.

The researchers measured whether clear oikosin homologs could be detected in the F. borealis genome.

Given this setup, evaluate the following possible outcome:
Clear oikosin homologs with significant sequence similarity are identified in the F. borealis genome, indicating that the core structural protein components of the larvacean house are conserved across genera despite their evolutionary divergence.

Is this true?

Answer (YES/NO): NO